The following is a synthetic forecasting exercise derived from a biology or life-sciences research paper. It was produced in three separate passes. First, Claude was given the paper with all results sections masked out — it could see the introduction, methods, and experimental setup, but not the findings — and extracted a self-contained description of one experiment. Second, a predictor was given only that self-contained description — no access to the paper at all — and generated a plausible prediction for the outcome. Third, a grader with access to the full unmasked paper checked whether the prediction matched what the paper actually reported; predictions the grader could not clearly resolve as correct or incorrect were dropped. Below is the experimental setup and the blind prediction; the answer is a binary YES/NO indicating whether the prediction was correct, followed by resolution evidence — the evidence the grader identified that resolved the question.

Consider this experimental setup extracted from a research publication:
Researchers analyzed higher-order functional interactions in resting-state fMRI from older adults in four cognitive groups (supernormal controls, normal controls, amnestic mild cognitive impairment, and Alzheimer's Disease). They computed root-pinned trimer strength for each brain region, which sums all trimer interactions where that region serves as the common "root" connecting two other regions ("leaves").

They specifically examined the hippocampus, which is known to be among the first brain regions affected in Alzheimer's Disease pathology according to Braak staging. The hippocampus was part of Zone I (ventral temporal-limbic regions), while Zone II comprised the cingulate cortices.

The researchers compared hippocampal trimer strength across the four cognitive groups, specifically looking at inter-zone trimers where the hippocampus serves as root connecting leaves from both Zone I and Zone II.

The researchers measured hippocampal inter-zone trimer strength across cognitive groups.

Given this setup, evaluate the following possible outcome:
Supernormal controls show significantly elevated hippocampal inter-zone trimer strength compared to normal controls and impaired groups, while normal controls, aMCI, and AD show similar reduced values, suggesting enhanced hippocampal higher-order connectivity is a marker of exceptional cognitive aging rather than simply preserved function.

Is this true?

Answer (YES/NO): NO